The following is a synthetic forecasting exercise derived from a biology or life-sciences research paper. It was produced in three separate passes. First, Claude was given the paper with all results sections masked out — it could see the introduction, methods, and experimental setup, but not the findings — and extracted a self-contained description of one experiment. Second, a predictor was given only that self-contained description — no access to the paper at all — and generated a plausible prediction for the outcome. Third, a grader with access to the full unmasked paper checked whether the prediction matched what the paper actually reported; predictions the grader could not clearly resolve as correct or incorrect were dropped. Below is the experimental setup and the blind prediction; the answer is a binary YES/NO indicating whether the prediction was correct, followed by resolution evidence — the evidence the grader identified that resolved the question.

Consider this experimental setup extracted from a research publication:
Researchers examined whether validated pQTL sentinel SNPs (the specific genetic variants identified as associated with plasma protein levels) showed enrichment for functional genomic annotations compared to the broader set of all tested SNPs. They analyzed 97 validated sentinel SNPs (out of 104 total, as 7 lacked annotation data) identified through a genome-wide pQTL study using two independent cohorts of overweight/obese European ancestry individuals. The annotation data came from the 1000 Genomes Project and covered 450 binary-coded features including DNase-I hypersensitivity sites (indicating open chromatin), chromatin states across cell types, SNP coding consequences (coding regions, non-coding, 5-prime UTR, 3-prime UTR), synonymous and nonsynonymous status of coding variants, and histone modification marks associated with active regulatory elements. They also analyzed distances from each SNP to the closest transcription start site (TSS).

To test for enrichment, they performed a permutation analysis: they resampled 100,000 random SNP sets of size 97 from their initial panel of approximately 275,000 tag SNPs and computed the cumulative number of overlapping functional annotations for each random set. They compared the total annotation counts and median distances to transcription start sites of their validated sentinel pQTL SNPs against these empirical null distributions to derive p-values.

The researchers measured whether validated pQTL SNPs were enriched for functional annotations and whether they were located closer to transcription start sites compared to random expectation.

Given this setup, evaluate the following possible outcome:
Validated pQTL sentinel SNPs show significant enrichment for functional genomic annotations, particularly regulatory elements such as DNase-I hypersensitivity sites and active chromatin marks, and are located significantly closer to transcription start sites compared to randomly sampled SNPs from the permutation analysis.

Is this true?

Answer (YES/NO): YES